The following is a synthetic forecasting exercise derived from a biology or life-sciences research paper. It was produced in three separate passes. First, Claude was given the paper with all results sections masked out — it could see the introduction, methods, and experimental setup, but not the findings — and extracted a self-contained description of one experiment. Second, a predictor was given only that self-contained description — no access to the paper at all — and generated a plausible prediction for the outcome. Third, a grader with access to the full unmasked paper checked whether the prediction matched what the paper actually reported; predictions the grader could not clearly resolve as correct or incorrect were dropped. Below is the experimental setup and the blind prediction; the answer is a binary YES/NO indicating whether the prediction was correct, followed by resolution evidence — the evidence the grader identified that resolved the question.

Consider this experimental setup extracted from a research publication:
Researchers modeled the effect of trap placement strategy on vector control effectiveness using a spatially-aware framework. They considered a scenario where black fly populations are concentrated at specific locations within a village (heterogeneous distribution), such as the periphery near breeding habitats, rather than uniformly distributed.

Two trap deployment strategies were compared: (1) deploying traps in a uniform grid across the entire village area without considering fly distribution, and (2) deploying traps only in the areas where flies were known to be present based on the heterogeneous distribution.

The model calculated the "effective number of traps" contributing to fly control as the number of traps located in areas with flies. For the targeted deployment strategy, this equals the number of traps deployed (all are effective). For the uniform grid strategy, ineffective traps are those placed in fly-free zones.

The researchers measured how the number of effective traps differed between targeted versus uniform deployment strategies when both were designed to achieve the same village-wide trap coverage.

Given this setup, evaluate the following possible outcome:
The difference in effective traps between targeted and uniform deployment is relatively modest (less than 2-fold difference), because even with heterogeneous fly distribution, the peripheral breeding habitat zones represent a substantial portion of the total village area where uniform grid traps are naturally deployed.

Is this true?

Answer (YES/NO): NO